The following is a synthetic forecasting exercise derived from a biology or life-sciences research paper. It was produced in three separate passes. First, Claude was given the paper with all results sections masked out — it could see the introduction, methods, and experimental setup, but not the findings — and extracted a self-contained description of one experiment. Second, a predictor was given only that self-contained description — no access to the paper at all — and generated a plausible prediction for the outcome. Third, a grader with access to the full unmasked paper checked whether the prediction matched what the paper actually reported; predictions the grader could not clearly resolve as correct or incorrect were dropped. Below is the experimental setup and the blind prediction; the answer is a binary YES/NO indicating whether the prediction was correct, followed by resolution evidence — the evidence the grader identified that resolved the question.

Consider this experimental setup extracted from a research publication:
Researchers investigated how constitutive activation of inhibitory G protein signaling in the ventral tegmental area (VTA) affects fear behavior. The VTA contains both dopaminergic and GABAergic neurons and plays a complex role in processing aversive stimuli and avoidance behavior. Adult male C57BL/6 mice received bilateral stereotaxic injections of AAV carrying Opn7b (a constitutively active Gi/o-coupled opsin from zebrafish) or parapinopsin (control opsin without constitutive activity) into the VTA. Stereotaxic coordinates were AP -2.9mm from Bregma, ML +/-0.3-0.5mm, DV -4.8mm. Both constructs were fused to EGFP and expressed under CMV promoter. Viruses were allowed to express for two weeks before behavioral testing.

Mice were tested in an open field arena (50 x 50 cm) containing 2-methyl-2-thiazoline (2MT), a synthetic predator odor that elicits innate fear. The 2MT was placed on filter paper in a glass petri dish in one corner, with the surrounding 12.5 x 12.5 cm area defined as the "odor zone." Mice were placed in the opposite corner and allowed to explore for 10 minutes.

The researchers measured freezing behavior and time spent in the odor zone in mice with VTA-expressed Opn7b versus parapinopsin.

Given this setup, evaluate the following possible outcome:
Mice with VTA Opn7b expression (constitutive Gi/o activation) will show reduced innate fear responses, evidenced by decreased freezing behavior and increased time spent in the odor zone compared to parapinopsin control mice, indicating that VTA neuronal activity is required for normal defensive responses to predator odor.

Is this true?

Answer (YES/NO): NO